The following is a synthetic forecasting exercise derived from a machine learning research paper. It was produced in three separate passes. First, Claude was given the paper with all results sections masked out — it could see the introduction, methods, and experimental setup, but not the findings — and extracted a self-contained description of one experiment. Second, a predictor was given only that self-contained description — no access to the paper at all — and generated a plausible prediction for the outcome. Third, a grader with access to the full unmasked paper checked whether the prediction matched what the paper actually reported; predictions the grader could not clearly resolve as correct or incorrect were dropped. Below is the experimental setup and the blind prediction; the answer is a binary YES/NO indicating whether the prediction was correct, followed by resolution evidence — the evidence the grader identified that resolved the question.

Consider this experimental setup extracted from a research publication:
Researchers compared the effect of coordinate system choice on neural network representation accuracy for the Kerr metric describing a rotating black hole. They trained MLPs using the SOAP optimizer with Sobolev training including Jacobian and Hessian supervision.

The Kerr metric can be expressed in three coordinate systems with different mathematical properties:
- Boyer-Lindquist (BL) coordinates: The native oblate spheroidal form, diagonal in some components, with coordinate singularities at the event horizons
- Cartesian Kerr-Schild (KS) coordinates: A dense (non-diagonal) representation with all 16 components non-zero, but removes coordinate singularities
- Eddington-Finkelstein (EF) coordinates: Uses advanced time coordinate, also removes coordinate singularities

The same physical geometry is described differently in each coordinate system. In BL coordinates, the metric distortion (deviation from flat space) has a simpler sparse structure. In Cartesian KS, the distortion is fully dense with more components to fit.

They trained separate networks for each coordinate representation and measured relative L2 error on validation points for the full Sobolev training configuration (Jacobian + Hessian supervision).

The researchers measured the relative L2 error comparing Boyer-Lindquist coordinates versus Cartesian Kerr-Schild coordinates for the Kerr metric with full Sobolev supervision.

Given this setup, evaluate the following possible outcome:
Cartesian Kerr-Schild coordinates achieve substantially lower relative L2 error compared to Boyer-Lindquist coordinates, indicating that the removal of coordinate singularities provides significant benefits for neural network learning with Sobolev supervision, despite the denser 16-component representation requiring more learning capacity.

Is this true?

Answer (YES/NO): NO